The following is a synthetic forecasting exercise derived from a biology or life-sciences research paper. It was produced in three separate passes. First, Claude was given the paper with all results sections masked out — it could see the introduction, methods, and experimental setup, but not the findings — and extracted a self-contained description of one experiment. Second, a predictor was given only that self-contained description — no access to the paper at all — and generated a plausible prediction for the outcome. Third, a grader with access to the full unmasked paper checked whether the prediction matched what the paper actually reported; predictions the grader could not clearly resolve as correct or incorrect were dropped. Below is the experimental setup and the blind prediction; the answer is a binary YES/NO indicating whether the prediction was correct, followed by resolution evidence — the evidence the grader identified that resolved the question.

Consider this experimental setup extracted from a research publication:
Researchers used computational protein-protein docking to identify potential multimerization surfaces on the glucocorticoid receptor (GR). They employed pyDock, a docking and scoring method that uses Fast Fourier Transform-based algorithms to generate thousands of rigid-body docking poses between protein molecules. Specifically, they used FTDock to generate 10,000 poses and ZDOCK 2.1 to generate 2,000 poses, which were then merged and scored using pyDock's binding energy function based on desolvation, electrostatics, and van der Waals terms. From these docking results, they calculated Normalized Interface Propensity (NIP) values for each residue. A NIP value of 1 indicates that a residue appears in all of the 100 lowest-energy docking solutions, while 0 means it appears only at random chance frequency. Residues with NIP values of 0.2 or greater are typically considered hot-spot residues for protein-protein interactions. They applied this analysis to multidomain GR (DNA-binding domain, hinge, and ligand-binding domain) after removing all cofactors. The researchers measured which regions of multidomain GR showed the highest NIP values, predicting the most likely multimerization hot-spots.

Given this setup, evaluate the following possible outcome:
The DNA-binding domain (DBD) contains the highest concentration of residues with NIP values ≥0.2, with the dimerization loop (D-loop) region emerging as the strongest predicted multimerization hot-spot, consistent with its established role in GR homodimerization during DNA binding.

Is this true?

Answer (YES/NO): NO